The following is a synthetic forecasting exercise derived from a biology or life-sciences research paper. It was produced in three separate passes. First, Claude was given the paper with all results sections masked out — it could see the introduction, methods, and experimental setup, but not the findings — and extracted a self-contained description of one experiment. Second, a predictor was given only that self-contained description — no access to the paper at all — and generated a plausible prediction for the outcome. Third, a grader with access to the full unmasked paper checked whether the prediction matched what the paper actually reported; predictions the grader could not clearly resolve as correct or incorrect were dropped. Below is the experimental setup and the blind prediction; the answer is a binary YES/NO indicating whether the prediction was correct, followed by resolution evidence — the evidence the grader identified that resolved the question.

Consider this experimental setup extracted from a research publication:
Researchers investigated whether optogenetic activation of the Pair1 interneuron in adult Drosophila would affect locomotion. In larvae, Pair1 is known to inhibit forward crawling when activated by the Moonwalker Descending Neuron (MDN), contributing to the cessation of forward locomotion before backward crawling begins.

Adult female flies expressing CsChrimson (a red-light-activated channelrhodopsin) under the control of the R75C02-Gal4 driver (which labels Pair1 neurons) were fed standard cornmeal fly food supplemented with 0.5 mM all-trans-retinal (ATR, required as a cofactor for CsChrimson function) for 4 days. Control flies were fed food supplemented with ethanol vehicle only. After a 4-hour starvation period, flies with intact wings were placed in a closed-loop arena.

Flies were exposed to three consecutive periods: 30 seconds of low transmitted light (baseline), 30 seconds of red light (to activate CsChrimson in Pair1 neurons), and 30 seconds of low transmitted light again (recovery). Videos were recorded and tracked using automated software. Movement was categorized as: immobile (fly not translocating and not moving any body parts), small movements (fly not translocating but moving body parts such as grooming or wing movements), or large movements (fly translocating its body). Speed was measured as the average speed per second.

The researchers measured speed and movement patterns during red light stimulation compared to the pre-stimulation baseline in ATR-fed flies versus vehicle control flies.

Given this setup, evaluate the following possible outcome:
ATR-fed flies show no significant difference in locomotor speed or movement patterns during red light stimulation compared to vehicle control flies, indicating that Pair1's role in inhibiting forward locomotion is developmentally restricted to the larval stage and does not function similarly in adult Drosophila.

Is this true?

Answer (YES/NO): NO